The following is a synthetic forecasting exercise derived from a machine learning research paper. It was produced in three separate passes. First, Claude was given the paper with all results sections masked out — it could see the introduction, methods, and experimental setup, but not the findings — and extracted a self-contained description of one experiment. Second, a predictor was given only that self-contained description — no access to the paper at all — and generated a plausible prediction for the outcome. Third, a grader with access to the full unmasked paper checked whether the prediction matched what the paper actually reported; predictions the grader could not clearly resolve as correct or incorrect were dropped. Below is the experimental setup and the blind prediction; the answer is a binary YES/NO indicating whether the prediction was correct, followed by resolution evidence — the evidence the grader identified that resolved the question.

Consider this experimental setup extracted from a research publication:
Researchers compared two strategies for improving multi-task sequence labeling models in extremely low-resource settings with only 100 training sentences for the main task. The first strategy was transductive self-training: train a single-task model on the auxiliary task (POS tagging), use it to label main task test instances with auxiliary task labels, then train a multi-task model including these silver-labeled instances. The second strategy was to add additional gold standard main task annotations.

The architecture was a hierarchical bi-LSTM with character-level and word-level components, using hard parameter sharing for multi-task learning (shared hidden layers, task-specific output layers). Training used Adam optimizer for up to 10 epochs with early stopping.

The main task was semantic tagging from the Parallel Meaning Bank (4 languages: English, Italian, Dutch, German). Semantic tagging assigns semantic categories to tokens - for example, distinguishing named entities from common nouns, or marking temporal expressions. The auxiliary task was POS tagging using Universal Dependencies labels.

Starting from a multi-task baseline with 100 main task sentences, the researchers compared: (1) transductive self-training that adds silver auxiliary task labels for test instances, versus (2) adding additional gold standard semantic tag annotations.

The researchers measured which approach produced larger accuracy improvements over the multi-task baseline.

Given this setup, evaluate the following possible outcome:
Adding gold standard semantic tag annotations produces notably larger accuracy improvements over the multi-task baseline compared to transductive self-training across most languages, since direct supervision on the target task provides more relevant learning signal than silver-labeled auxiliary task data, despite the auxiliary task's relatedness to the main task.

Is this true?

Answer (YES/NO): NO